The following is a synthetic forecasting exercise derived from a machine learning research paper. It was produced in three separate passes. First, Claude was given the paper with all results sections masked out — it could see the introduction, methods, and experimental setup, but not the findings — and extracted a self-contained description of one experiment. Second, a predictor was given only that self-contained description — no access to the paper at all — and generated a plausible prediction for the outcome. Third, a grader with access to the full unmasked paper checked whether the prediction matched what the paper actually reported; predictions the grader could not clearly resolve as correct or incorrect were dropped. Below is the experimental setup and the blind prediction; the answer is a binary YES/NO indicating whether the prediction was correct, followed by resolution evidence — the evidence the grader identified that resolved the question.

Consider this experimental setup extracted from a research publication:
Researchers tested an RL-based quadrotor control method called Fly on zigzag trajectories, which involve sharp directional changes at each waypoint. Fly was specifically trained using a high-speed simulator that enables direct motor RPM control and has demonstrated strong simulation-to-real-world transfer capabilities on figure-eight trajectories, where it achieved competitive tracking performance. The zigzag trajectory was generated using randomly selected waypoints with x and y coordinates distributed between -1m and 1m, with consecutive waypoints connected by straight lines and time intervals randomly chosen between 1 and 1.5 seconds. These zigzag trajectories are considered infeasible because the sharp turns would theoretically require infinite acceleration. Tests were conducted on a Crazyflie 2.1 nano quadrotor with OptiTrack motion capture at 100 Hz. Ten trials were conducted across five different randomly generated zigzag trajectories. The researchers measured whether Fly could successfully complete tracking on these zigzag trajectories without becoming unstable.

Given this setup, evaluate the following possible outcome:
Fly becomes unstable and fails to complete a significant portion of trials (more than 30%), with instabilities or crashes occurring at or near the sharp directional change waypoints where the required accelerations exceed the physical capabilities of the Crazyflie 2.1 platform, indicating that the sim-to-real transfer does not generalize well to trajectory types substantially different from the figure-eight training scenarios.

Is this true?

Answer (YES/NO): YES